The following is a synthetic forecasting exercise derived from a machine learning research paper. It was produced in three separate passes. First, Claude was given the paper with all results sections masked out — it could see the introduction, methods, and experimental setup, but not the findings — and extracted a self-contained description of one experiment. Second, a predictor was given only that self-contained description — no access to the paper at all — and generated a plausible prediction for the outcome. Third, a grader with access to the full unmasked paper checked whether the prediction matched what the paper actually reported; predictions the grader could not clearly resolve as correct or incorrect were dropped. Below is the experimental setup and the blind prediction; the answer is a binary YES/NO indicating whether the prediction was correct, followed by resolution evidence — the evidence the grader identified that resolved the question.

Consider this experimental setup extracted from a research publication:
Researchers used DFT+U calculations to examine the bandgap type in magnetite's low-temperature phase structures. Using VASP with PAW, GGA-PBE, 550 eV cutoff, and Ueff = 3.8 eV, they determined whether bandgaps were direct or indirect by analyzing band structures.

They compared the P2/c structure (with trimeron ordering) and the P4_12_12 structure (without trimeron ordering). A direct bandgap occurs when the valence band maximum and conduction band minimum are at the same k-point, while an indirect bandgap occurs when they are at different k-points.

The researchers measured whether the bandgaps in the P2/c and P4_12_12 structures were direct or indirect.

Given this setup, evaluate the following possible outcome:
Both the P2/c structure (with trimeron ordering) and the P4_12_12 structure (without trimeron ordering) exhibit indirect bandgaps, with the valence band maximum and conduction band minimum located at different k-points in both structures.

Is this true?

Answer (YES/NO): YES